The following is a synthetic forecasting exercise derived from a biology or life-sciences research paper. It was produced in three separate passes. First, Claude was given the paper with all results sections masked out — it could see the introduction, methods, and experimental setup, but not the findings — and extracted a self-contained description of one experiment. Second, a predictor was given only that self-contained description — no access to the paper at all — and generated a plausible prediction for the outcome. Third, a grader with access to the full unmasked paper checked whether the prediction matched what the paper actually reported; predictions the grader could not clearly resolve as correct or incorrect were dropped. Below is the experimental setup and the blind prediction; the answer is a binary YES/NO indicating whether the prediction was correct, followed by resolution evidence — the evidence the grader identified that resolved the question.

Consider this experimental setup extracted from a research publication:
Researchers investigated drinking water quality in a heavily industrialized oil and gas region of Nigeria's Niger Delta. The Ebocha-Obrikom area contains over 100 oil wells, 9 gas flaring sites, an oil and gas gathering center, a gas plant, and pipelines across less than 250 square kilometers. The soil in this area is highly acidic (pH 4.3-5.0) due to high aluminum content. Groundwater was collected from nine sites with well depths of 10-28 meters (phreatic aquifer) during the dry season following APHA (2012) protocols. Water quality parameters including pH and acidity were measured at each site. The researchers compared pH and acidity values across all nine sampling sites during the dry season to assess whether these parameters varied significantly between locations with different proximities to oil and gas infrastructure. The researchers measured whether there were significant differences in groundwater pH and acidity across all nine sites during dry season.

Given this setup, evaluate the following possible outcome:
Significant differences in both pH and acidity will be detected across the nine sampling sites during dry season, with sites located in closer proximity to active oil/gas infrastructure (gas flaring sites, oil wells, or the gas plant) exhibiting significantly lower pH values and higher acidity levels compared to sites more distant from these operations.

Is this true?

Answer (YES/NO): NO